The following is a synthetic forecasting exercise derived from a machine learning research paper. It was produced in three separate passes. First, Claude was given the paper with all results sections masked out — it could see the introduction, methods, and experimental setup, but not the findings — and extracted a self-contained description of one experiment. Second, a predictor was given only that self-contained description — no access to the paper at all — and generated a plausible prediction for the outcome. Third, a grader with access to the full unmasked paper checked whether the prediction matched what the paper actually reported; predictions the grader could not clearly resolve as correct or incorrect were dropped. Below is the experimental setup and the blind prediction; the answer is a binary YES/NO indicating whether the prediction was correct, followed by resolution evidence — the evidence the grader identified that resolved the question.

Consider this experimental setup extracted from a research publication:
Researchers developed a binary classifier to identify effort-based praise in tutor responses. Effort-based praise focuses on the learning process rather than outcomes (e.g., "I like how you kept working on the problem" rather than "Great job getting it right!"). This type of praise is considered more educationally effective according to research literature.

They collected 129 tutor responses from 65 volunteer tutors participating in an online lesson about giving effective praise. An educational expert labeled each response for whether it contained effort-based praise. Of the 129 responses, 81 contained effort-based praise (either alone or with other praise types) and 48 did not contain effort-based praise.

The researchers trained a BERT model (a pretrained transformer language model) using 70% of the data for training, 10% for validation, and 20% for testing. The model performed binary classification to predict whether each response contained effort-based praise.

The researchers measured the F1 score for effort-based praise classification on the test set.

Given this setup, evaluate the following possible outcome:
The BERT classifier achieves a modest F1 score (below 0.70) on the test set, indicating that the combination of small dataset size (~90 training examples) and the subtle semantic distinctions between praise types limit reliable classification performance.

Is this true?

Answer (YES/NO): NO